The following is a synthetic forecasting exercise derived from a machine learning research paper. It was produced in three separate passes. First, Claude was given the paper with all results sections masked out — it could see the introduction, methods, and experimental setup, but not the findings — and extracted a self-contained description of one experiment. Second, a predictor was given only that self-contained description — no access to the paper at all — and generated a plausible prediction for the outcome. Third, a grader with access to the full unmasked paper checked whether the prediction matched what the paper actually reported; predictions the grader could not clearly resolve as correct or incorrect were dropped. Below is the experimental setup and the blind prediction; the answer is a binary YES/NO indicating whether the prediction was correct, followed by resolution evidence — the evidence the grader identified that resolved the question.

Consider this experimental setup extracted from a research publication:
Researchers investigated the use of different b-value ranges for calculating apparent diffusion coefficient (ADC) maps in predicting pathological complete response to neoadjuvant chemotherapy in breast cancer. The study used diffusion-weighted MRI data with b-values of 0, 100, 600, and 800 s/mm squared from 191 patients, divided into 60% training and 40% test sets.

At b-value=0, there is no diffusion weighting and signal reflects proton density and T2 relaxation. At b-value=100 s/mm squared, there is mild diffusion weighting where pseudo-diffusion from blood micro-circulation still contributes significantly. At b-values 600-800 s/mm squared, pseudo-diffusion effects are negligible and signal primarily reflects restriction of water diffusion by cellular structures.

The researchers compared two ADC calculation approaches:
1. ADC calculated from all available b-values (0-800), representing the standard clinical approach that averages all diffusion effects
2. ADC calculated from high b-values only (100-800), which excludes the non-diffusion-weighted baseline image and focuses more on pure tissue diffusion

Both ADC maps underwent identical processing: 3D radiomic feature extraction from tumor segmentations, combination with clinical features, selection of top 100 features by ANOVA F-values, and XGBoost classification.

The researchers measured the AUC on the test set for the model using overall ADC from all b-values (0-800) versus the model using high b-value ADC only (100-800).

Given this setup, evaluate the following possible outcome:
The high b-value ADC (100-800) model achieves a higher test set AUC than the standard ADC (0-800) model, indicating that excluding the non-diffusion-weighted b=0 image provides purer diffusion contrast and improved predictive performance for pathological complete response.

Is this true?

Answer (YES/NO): NO